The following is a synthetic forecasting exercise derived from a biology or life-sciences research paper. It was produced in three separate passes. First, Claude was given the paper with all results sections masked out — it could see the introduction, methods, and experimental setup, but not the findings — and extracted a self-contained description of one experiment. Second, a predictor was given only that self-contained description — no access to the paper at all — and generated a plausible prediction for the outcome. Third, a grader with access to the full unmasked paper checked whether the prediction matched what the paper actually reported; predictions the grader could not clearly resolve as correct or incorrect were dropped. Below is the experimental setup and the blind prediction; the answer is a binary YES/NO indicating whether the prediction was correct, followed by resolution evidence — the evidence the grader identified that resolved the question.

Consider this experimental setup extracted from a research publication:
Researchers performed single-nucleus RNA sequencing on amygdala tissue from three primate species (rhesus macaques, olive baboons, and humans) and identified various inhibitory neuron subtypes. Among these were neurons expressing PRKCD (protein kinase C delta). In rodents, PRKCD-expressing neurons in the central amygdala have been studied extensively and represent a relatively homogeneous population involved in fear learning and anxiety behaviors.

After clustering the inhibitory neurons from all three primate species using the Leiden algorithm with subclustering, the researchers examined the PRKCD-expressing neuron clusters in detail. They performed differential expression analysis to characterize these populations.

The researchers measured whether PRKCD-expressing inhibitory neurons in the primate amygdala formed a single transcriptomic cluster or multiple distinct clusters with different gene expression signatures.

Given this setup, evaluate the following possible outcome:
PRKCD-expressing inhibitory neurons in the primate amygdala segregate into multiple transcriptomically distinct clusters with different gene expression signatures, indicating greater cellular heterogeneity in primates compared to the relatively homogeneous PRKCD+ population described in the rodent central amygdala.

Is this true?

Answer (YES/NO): YES